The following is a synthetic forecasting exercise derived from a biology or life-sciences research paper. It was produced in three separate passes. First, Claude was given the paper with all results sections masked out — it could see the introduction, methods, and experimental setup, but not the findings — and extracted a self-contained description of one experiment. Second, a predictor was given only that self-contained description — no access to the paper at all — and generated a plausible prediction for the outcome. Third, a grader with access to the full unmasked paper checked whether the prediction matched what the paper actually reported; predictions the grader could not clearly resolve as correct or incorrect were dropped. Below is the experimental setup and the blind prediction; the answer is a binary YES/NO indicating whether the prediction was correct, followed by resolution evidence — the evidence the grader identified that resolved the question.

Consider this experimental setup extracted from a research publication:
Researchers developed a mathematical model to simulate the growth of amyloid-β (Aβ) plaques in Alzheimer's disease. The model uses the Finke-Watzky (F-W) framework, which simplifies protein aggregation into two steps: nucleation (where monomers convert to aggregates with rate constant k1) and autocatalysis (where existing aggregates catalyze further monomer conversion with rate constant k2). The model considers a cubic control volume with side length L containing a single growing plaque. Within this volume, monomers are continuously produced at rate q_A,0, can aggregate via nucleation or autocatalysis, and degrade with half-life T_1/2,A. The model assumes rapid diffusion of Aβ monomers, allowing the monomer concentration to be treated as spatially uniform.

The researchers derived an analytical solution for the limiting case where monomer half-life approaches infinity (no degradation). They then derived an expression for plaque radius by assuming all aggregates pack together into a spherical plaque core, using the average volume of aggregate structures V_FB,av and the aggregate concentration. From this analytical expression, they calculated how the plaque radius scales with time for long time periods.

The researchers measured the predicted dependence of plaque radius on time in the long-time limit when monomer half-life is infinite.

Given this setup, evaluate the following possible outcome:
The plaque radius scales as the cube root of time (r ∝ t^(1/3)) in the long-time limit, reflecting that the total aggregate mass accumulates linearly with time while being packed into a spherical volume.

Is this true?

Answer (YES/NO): YES